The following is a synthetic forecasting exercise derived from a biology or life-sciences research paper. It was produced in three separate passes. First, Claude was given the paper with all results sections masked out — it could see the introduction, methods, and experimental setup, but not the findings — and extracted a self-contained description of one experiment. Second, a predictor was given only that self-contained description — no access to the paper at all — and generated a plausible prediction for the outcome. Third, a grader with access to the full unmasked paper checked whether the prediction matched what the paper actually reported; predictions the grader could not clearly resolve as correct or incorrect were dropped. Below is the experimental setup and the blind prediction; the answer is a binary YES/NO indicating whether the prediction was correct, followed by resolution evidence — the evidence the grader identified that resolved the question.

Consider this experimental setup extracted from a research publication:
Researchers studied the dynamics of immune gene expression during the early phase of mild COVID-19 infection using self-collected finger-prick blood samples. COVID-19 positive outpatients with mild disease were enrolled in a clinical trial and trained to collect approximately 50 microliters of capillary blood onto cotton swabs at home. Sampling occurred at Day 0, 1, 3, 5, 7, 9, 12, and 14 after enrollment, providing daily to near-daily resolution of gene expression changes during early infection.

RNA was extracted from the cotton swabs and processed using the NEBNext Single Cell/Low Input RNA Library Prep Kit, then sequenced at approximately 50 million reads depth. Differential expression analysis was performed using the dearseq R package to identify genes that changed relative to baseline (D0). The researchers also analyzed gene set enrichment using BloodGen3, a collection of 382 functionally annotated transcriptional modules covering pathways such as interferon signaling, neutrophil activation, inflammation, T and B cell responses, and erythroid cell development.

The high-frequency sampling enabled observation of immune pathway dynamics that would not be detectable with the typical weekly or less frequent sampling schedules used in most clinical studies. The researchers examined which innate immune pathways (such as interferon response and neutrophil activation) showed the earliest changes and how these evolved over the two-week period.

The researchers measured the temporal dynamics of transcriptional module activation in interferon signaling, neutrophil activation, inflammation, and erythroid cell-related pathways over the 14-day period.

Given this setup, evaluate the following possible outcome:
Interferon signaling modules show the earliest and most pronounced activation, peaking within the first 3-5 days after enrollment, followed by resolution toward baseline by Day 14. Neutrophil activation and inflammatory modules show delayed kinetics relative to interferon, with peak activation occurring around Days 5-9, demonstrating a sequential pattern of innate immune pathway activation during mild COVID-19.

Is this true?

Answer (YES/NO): NO